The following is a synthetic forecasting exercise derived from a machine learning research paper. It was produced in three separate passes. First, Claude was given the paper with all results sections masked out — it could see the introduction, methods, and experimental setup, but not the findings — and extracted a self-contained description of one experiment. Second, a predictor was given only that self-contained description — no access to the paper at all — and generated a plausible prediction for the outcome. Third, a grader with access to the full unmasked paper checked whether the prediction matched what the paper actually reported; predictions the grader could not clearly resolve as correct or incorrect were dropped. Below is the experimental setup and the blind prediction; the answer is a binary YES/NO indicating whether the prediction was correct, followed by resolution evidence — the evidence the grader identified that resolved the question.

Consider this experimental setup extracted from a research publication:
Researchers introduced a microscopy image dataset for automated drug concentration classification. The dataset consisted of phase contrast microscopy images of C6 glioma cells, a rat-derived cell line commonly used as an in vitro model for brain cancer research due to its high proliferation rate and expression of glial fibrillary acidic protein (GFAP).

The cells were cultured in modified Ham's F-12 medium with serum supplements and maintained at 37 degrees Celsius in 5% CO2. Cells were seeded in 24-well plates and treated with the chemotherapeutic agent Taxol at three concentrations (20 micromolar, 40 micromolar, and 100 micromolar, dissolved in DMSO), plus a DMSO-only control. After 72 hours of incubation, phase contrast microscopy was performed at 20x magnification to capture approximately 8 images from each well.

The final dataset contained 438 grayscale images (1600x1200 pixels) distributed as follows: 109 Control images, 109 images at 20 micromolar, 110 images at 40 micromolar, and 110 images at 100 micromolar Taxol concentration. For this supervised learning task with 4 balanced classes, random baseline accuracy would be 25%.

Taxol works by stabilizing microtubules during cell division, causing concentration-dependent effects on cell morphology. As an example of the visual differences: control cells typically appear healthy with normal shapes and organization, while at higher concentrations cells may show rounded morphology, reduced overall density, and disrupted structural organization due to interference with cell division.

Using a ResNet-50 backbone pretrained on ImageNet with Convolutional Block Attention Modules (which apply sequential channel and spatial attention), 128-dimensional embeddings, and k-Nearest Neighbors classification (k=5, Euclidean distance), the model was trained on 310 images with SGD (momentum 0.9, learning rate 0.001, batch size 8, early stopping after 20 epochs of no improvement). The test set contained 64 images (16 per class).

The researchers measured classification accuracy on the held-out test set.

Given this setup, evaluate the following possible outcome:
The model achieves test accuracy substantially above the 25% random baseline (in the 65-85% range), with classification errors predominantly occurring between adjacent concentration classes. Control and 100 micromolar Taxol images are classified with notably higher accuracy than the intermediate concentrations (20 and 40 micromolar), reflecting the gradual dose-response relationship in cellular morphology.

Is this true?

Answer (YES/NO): NO